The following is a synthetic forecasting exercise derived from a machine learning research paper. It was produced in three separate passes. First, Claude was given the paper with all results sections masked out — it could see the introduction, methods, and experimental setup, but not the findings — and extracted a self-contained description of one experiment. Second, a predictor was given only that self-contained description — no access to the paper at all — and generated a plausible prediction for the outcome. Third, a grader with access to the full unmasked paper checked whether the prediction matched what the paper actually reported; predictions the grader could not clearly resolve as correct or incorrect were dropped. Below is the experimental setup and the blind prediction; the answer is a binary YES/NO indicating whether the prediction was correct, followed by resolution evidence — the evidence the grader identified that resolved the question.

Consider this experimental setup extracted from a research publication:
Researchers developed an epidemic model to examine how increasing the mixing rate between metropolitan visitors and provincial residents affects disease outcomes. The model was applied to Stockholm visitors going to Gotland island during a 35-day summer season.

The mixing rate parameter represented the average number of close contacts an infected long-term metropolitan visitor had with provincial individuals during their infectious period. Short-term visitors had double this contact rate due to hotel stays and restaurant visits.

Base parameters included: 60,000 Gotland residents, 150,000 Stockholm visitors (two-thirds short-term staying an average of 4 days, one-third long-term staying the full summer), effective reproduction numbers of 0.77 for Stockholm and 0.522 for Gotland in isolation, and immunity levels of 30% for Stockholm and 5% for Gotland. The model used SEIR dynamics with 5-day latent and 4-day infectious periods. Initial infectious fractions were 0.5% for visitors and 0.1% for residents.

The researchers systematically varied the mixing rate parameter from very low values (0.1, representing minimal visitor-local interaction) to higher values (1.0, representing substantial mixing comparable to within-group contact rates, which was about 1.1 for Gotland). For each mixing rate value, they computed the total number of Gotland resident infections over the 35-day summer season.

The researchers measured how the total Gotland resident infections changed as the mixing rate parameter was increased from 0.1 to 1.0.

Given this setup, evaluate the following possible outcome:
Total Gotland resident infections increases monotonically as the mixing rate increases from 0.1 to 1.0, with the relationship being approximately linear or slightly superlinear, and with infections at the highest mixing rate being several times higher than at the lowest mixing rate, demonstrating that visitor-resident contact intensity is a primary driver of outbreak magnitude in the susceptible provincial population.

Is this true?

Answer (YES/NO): YES